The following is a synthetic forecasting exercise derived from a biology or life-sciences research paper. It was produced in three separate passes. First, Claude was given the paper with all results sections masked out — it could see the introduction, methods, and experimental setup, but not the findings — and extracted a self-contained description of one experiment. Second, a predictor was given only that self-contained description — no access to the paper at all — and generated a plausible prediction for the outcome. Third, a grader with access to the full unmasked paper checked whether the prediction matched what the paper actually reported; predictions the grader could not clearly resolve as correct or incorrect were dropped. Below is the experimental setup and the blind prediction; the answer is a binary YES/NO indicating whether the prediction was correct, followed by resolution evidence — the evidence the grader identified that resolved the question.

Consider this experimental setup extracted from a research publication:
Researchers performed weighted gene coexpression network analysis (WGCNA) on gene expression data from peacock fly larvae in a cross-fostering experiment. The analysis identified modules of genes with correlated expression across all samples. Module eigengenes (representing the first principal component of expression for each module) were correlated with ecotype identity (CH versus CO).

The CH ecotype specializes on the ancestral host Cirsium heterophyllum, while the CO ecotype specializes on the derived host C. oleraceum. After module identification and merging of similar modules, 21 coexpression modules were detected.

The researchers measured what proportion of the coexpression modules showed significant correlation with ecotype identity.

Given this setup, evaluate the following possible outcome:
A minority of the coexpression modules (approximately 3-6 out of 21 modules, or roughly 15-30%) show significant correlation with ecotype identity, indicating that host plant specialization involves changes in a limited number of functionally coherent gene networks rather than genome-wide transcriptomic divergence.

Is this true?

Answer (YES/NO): NO